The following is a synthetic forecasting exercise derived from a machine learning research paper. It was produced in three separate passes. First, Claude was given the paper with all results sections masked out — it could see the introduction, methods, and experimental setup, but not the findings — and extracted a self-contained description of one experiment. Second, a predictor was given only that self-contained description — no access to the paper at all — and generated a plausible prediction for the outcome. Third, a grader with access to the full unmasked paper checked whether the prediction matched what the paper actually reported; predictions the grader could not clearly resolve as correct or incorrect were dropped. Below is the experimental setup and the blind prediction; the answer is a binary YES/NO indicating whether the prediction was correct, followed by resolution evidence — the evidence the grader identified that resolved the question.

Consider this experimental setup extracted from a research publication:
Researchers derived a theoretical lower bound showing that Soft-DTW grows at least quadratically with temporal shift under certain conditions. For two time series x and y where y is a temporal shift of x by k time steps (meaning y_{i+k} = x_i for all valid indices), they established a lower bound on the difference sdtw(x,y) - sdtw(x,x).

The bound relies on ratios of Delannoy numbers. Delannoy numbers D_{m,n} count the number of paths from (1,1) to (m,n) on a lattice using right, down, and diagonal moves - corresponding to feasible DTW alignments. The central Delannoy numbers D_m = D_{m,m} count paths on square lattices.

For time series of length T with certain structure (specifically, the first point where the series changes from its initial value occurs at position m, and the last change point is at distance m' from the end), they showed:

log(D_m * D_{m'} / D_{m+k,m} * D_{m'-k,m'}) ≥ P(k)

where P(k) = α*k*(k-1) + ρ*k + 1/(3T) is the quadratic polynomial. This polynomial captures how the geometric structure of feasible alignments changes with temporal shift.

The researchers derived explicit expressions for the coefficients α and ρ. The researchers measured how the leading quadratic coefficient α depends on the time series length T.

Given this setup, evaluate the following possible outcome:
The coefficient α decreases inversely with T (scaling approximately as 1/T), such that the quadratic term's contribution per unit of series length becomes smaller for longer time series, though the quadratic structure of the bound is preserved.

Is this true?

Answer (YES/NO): YES